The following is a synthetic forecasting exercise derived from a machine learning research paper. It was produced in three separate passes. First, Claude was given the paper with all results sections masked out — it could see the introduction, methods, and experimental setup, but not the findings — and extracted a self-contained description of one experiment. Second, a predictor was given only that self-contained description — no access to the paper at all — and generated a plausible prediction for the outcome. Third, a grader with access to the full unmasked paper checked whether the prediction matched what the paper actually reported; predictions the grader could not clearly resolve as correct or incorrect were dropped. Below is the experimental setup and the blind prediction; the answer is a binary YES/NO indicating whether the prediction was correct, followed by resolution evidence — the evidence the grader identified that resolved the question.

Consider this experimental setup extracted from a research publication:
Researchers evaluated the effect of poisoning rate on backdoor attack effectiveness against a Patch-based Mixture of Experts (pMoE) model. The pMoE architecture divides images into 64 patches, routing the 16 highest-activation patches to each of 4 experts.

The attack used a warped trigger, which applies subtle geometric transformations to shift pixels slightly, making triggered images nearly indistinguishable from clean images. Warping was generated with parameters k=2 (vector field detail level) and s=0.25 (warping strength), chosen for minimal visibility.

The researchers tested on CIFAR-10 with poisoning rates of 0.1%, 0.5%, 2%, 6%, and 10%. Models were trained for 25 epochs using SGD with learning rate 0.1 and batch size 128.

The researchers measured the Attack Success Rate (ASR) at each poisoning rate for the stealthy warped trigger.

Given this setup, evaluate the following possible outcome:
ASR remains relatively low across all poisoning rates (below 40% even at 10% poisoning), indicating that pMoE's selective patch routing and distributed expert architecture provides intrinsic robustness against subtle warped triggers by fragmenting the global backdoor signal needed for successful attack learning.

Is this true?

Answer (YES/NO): NO